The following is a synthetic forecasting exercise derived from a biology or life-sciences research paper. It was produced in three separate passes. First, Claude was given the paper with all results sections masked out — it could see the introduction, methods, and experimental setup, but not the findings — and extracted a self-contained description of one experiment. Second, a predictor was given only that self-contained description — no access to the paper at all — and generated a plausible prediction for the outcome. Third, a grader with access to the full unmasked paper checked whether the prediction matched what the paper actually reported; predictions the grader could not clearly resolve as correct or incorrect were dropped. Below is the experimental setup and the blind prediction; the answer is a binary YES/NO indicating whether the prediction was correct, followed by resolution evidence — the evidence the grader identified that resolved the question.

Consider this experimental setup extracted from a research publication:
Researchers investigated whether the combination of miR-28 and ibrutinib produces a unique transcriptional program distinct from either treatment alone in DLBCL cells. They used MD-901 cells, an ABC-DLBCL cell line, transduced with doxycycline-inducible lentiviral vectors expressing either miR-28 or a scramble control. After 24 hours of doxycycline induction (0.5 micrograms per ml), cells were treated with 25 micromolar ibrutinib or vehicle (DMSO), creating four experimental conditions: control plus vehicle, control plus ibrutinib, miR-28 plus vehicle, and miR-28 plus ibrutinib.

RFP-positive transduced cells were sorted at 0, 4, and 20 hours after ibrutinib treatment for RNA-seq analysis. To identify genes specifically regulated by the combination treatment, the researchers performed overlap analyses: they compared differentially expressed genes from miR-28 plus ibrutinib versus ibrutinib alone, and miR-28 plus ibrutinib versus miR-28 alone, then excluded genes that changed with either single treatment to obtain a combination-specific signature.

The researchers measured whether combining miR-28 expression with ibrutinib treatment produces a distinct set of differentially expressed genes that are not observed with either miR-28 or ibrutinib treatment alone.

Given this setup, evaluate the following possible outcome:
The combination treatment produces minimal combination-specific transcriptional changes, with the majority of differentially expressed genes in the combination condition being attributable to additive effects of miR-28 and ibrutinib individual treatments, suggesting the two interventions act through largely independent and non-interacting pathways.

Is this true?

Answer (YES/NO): NO